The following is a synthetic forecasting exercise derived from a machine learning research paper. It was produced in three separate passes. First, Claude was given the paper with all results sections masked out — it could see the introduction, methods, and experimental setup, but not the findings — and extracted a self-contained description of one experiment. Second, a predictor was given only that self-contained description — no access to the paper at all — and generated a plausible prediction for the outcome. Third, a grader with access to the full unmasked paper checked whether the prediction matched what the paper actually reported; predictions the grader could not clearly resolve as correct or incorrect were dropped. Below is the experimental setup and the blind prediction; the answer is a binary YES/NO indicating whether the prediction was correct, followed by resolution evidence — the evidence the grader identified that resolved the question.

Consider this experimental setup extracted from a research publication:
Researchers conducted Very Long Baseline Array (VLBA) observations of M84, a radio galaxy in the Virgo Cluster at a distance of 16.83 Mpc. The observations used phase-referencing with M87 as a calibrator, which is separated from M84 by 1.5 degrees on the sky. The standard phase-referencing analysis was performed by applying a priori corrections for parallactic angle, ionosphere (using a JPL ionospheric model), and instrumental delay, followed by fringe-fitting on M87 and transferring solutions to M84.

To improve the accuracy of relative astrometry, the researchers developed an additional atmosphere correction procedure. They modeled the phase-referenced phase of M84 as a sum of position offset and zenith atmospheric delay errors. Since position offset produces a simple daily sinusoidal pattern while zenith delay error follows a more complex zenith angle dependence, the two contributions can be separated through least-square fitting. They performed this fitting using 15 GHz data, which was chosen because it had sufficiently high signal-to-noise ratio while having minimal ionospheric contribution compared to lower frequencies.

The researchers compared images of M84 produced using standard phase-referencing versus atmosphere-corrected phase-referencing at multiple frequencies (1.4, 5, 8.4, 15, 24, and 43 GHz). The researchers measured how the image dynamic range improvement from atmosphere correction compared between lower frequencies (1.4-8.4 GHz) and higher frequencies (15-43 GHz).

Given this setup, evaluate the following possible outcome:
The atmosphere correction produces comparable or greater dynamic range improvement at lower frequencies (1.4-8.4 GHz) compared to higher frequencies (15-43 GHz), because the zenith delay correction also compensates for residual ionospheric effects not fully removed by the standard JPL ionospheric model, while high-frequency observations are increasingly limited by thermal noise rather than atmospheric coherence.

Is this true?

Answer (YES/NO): NO